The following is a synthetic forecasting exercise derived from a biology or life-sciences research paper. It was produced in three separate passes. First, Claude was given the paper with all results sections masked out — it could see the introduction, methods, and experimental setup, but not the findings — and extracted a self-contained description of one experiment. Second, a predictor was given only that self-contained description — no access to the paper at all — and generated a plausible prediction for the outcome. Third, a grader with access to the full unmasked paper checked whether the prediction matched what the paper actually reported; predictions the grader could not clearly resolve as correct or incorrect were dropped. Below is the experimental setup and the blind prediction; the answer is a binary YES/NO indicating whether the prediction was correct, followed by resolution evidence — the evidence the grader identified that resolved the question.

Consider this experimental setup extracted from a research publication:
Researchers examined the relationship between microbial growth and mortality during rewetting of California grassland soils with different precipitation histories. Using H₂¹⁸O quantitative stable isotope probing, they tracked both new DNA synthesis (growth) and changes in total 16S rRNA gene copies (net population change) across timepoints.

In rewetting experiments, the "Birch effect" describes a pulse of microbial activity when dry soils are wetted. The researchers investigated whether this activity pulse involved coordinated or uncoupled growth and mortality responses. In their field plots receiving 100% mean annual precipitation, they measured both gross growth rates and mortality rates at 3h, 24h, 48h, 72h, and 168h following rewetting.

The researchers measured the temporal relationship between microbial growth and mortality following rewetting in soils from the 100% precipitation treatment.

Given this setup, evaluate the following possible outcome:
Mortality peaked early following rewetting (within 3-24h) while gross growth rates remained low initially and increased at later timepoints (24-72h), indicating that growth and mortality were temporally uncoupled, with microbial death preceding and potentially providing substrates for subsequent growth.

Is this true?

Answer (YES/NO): NO